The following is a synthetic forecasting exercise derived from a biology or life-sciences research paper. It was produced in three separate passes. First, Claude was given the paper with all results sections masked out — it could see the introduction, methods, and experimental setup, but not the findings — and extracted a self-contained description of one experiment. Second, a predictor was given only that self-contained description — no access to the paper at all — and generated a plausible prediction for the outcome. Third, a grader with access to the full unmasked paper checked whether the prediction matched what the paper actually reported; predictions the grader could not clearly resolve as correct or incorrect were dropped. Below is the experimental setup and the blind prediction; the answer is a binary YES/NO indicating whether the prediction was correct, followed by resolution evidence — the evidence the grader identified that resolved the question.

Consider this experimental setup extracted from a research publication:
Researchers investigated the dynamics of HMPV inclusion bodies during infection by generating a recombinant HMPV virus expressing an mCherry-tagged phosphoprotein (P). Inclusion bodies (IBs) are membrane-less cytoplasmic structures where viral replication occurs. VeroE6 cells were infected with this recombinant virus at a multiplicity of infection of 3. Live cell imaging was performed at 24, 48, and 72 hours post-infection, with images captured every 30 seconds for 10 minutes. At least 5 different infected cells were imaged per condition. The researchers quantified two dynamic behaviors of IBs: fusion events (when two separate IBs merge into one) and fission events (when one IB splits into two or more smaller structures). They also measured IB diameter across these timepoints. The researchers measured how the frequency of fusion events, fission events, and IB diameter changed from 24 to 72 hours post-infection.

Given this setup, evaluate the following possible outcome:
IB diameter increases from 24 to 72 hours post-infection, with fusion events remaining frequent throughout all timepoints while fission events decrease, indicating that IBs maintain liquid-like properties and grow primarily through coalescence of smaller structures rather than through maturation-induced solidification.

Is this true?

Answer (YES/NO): NO